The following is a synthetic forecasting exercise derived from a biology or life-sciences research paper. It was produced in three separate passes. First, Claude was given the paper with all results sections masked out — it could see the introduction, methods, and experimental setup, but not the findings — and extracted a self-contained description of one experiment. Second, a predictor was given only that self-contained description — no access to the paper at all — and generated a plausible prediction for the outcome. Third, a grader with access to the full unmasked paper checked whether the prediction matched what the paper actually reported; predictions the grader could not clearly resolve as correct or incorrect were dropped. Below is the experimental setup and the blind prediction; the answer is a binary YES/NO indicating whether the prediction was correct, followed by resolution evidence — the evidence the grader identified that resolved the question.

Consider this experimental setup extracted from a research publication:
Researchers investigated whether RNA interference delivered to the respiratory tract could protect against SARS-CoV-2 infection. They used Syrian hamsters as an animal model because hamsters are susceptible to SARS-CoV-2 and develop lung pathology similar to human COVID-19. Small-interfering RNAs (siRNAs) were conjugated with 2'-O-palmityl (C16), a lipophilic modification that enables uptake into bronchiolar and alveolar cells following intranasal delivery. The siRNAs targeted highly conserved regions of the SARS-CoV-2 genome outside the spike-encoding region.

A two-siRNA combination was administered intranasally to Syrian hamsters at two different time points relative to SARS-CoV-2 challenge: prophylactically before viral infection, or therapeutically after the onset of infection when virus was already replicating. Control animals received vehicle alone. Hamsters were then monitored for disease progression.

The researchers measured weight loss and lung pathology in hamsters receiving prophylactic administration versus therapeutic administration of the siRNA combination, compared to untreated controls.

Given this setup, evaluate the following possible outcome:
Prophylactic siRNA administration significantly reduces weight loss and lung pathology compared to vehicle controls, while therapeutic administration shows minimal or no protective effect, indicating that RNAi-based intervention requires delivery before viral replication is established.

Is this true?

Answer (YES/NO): YES